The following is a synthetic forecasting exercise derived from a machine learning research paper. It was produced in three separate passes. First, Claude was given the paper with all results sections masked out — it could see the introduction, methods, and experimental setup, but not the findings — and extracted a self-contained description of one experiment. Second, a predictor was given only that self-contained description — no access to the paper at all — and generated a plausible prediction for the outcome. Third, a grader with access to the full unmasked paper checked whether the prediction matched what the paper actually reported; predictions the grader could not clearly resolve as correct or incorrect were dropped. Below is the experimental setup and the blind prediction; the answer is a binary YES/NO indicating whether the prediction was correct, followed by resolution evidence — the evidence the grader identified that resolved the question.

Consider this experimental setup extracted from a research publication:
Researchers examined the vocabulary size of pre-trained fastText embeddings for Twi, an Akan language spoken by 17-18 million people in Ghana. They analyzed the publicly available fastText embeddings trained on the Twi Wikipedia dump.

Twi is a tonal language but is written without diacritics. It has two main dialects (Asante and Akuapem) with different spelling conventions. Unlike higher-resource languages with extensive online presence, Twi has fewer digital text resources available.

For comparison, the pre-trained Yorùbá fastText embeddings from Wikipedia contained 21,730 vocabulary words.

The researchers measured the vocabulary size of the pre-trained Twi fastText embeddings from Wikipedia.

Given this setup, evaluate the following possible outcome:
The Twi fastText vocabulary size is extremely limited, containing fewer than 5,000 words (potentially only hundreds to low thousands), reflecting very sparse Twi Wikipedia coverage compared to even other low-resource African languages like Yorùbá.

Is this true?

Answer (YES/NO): YES